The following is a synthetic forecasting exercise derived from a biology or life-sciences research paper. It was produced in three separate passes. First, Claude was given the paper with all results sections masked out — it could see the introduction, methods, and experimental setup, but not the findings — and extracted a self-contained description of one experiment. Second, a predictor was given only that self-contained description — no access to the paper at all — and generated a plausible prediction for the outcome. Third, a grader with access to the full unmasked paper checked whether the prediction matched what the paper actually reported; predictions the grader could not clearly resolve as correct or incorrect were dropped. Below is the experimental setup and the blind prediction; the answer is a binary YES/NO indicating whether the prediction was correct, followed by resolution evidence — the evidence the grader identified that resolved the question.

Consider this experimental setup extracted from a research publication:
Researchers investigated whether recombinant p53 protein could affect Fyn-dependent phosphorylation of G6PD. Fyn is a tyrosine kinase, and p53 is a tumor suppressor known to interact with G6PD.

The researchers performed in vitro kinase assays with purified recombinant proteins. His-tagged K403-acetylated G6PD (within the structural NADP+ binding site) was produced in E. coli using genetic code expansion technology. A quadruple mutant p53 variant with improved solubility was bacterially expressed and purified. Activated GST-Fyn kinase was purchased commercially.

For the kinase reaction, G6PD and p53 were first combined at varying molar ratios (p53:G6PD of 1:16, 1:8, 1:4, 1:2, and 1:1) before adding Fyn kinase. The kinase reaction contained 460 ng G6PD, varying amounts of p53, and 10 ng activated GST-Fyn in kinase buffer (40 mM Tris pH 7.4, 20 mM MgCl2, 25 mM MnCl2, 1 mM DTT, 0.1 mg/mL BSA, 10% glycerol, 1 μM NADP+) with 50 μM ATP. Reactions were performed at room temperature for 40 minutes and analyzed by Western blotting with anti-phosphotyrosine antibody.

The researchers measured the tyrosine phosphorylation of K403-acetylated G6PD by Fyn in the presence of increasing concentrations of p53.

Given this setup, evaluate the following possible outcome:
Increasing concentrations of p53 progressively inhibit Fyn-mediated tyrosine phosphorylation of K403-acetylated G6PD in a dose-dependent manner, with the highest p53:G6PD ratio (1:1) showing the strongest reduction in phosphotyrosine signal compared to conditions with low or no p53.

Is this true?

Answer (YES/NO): NO